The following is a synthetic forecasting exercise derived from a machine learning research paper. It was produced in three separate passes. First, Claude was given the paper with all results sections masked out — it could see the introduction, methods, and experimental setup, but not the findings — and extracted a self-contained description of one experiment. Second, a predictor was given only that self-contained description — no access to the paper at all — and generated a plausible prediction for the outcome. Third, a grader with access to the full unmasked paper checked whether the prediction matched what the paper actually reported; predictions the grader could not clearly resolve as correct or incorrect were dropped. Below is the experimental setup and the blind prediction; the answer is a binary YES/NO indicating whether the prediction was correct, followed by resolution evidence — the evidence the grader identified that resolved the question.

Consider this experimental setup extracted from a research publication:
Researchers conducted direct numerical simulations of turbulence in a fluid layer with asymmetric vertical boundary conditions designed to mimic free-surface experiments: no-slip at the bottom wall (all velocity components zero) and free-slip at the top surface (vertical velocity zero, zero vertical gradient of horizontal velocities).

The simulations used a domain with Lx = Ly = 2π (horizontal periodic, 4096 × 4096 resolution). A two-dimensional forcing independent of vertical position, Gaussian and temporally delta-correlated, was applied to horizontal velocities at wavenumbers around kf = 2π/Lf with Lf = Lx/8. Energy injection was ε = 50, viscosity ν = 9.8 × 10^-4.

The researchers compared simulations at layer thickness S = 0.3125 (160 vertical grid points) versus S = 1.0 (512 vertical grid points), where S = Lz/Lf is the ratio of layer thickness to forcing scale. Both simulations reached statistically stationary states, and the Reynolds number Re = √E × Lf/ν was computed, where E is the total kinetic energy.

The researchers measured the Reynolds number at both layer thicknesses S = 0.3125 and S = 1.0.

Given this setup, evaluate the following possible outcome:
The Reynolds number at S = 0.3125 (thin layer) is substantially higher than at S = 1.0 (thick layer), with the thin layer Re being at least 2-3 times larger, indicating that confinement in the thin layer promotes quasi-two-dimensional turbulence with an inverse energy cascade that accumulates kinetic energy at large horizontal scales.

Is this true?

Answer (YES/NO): NO